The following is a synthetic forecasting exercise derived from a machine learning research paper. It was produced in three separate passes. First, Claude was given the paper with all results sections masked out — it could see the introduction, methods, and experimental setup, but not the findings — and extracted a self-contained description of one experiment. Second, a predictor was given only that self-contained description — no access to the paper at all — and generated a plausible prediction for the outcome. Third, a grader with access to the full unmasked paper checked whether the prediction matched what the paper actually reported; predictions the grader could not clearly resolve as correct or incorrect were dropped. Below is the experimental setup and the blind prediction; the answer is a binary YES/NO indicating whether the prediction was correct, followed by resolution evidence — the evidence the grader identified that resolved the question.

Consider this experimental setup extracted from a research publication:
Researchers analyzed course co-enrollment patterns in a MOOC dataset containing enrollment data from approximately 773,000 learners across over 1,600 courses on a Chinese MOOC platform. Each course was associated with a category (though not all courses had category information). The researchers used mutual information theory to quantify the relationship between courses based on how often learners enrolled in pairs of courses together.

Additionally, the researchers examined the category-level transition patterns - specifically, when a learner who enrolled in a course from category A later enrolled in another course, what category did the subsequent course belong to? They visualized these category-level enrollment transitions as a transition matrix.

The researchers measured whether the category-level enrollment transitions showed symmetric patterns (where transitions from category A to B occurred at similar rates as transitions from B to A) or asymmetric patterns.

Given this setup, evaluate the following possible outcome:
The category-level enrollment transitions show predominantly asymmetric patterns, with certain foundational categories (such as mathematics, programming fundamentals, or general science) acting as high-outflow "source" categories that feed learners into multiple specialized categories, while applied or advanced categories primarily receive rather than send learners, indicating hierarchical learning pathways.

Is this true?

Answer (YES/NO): NO